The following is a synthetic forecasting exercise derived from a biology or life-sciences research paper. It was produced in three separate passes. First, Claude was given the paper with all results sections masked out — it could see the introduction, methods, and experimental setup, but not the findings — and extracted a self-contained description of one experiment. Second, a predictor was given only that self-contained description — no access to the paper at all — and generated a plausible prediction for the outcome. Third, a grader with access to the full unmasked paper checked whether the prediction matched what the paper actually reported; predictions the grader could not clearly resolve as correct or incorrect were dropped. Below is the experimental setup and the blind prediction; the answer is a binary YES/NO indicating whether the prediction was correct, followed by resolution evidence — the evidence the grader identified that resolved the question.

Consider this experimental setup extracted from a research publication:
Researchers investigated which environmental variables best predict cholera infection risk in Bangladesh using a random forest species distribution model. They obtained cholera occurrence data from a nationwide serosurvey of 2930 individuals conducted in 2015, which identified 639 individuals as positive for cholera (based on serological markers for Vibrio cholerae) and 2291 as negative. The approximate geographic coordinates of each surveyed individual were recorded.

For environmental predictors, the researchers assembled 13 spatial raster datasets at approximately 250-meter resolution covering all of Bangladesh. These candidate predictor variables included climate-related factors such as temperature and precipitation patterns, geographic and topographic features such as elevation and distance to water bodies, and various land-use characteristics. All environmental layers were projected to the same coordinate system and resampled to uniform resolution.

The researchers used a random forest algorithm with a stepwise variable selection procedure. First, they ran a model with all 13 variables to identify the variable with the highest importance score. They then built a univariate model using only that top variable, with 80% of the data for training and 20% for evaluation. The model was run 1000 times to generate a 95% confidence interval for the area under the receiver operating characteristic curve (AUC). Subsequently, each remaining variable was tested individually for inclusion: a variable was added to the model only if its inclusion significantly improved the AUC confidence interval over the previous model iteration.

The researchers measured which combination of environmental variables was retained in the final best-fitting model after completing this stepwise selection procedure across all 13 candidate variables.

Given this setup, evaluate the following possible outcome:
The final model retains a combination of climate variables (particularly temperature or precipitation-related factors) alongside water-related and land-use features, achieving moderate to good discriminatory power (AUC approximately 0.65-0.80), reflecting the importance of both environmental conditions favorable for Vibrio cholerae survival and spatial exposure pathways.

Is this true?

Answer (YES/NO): NO